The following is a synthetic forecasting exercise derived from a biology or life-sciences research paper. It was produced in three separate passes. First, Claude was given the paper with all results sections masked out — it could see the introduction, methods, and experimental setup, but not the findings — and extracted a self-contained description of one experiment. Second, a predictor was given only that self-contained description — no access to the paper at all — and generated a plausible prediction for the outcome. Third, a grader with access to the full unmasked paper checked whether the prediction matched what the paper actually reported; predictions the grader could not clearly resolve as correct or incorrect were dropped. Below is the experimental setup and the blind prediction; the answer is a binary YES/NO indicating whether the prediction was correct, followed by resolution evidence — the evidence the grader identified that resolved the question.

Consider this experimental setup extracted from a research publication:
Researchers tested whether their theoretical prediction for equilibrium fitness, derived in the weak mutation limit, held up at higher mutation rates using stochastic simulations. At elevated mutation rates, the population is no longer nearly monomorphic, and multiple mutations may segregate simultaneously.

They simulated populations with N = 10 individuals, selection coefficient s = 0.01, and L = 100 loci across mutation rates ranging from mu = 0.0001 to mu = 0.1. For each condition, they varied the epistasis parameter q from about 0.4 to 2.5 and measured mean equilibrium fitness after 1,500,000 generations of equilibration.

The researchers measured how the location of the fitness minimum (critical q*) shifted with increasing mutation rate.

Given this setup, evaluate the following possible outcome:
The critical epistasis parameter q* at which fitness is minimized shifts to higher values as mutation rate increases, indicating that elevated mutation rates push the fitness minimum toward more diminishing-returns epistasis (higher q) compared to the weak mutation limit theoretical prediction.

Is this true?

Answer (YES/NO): YES